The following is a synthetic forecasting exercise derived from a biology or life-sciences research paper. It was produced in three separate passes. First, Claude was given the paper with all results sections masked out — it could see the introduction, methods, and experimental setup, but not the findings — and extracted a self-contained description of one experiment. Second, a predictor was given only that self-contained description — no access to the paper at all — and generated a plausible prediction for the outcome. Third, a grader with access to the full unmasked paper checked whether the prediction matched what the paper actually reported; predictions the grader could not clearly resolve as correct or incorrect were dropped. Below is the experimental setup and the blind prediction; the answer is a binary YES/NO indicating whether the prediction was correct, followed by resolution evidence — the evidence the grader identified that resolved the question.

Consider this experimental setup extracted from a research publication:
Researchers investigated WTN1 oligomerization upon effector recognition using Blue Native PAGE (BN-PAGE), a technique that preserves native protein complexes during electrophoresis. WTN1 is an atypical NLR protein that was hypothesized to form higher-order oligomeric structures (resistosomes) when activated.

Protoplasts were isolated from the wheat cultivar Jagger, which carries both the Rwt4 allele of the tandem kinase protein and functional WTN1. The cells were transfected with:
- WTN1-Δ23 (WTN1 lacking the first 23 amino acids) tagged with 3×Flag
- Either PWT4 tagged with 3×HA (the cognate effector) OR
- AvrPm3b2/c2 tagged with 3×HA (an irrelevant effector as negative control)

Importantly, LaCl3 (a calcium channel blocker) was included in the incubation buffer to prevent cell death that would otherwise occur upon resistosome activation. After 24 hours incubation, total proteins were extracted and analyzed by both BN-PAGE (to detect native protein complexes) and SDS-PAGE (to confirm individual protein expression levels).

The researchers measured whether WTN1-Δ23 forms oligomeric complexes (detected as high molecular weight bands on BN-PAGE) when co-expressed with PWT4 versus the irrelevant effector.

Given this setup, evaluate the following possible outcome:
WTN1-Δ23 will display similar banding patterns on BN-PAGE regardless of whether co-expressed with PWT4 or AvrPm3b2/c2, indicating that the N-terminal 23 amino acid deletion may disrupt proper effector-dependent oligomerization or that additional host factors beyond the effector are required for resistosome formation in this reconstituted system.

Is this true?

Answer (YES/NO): NO